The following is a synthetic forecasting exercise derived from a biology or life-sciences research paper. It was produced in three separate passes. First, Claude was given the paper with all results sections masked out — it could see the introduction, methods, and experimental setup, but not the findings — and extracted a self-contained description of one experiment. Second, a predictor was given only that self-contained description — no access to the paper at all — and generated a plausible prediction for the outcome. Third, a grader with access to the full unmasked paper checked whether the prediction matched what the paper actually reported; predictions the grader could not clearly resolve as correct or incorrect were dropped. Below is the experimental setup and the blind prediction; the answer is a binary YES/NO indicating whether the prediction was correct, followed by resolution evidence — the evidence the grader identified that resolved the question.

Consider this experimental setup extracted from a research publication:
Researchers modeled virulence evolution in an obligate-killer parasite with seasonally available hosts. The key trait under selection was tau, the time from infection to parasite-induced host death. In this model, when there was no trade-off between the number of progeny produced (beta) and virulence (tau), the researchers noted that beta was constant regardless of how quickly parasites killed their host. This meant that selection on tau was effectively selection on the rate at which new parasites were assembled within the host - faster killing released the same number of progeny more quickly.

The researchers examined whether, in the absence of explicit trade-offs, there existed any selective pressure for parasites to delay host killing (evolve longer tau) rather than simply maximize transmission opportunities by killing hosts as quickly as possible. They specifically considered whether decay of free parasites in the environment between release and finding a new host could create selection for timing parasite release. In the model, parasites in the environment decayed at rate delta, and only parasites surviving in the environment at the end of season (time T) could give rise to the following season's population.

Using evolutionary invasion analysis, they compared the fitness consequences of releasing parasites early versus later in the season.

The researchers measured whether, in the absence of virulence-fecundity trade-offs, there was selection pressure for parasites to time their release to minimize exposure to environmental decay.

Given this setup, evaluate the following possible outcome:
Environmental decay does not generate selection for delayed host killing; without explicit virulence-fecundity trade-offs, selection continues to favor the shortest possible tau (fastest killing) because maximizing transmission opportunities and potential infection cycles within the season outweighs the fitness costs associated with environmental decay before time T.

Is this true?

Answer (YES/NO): NO